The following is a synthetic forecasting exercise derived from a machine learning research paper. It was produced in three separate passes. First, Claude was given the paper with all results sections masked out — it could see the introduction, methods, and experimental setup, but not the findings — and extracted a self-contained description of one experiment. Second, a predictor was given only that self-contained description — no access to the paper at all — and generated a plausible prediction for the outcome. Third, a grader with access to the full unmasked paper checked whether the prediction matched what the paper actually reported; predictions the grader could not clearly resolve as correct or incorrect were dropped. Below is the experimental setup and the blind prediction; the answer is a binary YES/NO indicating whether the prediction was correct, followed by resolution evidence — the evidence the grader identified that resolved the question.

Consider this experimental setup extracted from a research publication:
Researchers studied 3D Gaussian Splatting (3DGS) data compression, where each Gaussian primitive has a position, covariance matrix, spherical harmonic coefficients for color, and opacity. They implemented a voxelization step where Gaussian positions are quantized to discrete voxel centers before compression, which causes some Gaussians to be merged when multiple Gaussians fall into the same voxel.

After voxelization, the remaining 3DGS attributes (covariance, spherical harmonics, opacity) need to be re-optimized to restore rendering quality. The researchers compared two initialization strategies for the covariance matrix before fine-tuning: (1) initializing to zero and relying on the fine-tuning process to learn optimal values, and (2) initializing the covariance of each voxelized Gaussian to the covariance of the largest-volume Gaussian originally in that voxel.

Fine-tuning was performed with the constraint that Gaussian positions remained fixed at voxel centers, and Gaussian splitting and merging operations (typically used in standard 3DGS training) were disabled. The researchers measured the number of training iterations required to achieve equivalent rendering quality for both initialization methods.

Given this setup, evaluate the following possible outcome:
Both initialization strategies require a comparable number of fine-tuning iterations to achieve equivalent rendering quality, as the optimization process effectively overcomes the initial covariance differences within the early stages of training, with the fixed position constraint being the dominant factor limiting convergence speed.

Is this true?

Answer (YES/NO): NO